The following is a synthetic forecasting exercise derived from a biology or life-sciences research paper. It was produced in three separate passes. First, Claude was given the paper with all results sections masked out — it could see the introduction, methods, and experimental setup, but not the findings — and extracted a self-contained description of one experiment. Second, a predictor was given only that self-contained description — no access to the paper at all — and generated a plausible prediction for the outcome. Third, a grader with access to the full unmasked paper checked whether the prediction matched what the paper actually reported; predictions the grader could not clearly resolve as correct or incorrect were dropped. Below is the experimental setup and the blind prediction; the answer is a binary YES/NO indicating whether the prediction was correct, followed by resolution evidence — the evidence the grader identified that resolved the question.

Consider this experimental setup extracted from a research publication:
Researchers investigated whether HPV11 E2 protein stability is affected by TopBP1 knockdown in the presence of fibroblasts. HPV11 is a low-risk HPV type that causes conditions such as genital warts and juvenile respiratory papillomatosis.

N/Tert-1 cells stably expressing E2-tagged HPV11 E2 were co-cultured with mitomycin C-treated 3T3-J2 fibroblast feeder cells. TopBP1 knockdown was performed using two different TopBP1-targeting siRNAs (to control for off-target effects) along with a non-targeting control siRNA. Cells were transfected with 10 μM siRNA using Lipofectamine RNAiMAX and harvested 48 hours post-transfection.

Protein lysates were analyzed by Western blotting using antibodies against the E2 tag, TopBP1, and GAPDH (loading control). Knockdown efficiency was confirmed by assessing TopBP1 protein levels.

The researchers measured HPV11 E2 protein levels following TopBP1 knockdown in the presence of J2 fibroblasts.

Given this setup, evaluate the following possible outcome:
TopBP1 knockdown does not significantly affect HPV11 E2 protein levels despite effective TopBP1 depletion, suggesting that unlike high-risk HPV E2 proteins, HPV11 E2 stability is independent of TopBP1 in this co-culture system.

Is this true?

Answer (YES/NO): NO